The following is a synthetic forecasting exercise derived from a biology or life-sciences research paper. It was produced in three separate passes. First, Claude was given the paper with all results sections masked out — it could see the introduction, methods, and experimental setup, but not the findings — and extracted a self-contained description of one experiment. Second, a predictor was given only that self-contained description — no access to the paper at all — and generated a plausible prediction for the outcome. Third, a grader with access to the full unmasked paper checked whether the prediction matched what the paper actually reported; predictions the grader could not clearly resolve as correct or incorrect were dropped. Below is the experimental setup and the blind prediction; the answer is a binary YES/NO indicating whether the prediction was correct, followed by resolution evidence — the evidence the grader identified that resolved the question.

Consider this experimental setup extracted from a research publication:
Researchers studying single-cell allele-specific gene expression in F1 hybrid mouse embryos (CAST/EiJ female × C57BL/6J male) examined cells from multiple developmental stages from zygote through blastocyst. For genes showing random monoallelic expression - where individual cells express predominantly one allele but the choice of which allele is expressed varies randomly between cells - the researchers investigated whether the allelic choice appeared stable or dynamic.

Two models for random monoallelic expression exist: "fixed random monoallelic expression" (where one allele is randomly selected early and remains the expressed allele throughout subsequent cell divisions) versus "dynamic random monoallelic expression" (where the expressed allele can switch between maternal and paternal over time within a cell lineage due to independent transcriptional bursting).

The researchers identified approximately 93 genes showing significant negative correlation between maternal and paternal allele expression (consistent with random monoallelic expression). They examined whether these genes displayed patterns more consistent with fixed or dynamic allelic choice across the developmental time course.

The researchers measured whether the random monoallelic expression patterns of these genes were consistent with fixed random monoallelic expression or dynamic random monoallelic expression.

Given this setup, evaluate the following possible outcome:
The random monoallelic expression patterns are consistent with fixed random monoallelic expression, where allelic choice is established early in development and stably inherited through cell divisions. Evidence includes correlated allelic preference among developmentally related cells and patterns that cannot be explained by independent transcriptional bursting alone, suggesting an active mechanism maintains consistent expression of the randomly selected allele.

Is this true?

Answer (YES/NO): YES